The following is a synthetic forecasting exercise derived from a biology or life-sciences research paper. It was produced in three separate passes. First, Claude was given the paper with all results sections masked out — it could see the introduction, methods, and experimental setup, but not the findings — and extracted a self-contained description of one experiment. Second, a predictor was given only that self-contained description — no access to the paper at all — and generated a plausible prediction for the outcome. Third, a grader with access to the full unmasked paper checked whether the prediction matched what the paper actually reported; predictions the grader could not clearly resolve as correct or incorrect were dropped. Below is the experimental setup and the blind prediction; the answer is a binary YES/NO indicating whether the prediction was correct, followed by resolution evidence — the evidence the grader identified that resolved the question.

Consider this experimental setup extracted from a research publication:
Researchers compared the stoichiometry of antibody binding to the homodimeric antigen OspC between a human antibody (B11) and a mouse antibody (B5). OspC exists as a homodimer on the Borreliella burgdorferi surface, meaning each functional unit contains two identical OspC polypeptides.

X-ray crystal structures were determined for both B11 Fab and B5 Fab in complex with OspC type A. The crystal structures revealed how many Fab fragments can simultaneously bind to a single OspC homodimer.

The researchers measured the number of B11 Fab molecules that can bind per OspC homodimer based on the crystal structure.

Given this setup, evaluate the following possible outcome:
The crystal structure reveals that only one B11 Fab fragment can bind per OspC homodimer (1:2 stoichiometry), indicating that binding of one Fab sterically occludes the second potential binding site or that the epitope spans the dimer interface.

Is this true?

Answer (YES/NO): NO